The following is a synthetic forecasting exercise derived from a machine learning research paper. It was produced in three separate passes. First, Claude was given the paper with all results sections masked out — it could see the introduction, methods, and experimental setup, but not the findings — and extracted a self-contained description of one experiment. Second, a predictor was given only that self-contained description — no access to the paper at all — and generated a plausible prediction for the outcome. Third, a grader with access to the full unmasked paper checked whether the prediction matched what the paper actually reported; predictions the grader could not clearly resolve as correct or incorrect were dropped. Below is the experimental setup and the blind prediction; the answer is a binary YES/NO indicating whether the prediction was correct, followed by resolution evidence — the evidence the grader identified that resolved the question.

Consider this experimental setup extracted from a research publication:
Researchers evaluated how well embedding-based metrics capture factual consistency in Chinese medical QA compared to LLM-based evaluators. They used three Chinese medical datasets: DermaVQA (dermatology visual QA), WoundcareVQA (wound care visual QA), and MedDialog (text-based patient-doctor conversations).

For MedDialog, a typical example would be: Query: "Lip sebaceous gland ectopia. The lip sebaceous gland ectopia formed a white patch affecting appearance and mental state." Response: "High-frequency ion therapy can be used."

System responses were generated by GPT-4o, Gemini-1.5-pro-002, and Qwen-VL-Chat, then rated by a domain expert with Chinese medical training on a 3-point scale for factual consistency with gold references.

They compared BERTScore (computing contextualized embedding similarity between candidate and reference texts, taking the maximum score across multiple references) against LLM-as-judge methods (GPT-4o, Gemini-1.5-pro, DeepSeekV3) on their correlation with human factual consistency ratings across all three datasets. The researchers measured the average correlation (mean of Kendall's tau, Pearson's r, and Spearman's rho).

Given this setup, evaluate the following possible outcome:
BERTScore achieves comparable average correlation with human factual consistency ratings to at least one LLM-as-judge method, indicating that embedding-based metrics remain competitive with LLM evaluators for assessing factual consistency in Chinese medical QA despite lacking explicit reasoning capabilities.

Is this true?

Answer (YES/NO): YES